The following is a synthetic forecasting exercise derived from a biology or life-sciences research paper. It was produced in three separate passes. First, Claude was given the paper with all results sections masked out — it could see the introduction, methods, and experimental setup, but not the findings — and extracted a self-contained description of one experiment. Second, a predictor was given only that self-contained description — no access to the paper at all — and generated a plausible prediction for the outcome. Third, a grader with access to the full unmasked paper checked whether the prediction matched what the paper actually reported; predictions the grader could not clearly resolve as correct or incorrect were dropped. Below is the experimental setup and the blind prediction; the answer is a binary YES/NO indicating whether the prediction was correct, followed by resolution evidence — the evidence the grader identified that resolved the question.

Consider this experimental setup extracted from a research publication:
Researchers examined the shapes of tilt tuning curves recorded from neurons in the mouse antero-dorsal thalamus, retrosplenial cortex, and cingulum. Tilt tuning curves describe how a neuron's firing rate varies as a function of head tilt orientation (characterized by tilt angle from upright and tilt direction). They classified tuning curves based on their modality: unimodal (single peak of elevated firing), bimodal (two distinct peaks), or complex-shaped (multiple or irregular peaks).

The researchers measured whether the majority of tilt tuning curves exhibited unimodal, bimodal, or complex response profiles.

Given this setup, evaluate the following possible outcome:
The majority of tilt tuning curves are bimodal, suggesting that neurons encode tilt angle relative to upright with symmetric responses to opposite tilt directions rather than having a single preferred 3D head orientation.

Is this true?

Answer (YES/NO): NO